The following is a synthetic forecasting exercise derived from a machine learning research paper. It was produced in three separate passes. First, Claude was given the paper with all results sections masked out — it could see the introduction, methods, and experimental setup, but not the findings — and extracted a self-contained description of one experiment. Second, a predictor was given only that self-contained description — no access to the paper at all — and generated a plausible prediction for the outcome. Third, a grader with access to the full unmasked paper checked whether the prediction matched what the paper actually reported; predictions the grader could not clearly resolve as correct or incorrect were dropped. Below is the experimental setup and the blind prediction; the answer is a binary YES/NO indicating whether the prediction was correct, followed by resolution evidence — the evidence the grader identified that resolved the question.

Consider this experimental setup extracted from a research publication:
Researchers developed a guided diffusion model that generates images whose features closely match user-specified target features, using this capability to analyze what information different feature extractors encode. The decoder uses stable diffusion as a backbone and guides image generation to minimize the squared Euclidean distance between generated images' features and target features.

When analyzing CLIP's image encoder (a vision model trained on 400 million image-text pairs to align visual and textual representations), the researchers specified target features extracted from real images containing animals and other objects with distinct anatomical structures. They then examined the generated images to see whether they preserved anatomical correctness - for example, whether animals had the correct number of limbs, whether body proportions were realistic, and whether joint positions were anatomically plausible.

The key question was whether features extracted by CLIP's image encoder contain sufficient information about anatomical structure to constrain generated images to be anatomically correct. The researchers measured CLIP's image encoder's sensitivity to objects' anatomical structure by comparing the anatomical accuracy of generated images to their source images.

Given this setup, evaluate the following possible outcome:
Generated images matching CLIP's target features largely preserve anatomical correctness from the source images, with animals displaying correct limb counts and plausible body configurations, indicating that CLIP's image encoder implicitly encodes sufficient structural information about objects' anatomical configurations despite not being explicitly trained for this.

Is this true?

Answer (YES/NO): NO